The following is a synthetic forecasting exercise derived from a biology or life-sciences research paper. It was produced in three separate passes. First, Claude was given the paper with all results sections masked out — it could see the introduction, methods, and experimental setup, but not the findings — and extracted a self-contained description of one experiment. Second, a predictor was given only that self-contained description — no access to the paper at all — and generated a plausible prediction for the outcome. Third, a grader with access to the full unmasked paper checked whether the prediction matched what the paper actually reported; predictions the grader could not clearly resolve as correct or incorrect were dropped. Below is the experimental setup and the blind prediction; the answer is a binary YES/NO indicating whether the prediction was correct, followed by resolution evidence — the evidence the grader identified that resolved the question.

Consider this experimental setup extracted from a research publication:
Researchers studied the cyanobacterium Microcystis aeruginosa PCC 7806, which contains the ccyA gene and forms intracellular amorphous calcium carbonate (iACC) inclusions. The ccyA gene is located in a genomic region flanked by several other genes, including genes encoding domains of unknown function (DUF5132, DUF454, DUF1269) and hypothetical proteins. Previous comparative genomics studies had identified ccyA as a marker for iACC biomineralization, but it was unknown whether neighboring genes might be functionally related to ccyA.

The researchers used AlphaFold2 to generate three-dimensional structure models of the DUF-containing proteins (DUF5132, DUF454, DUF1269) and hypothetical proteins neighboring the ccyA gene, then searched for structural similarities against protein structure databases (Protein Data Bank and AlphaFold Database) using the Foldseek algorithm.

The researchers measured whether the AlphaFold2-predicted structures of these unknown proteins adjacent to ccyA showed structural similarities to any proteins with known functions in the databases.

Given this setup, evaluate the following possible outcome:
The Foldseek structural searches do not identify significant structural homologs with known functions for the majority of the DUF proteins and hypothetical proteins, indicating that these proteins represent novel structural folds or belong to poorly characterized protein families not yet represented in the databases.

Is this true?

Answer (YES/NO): NO